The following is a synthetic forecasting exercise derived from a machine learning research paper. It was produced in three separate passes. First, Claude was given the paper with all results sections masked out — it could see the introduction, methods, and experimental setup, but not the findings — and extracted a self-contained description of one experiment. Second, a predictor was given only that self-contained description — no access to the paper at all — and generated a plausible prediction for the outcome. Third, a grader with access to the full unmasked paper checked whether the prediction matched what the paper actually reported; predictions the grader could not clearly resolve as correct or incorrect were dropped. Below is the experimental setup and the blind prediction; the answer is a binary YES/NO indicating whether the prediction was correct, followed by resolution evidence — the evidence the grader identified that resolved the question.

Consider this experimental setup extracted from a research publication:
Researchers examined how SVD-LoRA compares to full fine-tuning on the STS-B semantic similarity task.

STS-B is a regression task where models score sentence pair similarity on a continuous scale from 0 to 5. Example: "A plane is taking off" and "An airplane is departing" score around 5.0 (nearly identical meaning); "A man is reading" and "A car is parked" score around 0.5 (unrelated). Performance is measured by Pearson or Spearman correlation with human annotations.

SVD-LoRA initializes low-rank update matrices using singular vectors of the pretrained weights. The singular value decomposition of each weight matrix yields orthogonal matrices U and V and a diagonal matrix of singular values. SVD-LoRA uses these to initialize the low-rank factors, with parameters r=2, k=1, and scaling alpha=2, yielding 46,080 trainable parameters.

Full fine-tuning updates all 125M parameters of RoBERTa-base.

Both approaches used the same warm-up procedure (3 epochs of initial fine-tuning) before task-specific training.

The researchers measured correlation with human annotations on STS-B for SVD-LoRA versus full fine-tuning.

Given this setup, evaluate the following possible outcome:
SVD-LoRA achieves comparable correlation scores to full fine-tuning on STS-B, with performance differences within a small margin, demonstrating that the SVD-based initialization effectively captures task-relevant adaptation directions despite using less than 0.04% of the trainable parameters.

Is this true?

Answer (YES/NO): YES